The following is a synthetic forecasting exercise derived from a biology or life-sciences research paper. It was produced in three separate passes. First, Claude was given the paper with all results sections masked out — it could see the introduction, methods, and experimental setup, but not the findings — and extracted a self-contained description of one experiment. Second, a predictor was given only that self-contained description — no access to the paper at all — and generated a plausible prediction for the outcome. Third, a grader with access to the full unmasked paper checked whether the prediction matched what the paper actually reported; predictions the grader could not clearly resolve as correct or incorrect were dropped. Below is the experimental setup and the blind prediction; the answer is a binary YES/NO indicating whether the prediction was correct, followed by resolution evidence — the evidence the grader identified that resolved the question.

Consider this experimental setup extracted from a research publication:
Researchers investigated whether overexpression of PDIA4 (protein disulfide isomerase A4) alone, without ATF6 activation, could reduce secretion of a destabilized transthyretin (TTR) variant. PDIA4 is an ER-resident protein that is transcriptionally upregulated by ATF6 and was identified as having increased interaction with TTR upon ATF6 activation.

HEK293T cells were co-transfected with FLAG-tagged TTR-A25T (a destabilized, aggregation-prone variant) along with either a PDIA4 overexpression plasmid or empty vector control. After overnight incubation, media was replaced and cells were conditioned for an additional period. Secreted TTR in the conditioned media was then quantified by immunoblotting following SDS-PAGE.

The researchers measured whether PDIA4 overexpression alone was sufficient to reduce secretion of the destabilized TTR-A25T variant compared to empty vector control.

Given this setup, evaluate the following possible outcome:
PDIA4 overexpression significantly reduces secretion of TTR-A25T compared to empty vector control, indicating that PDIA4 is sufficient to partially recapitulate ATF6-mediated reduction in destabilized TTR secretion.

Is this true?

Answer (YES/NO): YES